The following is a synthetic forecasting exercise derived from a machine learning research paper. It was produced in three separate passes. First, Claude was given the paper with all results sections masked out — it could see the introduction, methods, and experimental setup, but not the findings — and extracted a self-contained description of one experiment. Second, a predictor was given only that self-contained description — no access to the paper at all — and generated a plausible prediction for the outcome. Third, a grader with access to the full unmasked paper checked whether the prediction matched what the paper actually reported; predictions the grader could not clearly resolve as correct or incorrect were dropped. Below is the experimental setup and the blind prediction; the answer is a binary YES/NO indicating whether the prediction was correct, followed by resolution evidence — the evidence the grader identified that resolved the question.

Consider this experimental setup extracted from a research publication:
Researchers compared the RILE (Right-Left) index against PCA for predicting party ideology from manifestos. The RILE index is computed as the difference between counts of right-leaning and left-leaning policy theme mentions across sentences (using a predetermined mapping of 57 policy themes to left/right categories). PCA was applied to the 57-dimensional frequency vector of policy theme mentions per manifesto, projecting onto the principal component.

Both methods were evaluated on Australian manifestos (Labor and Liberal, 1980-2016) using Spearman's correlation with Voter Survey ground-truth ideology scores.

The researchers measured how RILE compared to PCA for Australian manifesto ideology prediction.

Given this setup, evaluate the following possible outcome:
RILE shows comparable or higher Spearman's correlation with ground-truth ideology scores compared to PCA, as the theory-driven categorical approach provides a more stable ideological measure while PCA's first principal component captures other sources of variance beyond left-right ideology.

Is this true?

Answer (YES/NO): YES